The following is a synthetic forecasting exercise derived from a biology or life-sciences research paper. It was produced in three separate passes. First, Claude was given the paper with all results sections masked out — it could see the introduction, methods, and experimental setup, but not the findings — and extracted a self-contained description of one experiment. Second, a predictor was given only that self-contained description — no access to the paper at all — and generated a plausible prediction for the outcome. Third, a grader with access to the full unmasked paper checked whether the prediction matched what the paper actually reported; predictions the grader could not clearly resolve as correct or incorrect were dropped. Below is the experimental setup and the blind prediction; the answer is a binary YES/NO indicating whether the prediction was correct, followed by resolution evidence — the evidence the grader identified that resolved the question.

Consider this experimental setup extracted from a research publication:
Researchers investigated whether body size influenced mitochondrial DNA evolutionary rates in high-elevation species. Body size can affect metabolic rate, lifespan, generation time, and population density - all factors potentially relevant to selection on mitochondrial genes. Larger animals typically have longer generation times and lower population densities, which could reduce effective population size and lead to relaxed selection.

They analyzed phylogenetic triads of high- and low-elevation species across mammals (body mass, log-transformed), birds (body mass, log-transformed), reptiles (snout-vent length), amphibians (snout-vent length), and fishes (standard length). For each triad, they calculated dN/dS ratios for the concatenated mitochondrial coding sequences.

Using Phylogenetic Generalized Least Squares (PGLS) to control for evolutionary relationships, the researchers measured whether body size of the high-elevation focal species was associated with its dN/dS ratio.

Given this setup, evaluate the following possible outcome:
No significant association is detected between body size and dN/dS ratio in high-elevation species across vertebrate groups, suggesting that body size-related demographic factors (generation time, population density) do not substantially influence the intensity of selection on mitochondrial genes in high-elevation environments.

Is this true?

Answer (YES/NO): NO